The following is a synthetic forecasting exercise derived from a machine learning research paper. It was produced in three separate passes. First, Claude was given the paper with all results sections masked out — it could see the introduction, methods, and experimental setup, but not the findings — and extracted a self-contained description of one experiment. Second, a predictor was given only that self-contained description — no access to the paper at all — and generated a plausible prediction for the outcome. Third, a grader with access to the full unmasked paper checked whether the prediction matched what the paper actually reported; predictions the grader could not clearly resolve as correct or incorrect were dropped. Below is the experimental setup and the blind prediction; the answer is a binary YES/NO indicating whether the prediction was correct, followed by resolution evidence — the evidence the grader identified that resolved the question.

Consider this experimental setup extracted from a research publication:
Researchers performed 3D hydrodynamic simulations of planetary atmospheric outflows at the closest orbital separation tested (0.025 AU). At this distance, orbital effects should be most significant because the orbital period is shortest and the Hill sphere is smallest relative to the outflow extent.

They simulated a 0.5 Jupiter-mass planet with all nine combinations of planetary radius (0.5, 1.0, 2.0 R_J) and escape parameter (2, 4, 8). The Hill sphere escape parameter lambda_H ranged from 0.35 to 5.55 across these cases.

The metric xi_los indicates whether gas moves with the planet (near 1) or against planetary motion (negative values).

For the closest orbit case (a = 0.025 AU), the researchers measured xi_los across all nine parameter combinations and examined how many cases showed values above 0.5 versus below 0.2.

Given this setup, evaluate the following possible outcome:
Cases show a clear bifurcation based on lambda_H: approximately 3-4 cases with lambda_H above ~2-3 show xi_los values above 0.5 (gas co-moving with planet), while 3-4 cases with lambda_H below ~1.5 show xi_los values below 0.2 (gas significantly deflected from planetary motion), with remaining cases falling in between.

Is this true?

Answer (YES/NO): NO